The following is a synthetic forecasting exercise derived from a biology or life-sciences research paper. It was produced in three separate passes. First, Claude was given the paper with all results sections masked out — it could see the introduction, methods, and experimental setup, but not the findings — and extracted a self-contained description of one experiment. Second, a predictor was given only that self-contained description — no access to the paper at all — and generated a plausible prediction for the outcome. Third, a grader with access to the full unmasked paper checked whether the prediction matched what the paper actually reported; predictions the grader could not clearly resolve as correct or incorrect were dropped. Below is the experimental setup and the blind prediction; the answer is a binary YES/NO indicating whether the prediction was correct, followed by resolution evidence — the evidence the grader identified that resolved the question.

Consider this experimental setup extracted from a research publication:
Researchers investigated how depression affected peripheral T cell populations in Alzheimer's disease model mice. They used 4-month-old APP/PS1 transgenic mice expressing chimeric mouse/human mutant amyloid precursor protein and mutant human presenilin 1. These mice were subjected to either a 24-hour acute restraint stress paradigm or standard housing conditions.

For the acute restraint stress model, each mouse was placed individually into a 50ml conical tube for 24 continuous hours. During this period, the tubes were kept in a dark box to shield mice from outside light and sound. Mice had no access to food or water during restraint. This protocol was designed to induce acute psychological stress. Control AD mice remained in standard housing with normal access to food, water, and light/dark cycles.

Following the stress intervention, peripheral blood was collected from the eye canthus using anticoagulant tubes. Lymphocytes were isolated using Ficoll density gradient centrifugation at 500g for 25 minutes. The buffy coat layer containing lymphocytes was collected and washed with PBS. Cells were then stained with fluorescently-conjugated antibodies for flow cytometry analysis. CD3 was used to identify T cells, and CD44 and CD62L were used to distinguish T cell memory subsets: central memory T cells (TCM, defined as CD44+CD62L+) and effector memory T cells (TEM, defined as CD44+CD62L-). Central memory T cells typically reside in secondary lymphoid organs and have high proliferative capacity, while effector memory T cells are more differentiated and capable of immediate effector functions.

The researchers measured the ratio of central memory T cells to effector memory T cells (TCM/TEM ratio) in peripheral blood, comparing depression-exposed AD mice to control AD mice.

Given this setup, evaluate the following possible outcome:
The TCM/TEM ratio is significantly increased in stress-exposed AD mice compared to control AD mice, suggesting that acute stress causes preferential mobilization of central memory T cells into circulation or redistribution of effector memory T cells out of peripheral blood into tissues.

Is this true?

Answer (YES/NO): YES